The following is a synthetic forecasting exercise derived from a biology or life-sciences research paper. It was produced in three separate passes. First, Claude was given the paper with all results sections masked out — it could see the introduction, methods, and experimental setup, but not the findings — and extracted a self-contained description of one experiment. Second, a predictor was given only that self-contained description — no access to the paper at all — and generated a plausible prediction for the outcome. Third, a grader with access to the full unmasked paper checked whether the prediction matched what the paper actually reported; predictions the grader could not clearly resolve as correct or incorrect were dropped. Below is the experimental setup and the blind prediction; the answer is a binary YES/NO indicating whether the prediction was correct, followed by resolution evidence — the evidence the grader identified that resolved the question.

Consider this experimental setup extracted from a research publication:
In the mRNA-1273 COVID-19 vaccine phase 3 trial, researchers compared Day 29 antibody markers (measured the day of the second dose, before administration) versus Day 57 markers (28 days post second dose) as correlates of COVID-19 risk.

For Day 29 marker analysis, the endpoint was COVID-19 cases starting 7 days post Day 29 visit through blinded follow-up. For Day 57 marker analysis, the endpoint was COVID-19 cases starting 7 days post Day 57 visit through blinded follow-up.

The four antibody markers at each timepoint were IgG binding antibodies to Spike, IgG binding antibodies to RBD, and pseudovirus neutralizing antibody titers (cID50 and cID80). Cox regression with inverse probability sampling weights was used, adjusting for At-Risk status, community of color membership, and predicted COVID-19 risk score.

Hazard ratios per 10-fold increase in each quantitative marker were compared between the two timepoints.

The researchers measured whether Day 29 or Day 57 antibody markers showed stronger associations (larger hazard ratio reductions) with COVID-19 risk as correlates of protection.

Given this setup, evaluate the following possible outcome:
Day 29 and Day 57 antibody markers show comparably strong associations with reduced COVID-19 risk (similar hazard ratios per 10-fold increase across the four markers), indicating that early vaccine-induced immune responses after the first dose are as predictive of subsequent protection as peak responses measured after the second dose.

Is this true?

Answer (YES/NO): NO